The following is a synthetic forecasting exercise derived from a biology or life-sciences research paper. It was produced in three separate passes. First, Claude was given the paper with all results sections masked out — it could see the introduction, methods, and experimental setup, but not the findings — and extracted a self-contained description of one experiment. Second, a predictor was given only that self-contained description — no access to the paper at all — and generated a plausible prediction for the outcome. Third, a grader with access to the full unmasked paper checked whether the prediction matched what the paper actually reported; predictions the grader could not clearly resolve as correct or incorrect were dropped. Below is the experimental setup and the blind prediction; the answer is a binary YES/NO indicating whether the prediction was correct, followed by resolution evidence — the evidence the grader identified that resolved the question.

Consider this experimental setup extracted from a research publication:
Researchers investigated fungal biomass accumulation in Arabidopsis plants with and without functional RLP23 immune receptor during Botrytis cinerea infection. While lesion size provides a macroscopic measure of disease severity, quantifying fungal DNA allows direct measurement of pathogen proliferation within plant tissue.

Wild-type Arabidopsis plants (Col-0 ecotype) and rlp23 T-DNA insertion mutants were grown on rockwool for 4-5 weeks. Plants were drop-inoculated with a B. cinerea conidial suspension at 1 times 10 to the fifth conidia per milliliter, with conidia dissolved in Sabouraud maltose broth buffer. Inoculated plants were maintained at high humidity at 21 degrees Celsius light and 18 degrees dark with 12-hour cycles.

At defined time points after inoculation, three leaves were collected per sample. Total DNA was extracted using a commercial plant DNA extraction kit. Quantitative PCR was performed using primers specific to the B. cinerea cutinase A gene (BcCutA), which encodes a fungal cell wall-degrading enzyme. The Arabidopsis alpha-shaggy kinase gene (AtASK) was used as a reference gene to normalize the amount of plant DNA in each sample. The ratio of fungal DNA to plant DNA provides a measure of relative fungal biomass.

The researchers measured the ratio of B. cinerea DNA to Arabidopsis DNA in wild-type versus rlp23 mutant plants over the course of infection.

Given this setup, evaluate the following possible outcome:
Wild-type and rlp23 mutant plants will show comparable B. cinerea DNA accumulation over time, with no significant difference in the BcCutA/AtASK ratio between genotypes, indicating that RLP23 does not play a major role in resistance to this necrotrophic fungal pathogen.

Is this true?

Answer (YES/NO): NO